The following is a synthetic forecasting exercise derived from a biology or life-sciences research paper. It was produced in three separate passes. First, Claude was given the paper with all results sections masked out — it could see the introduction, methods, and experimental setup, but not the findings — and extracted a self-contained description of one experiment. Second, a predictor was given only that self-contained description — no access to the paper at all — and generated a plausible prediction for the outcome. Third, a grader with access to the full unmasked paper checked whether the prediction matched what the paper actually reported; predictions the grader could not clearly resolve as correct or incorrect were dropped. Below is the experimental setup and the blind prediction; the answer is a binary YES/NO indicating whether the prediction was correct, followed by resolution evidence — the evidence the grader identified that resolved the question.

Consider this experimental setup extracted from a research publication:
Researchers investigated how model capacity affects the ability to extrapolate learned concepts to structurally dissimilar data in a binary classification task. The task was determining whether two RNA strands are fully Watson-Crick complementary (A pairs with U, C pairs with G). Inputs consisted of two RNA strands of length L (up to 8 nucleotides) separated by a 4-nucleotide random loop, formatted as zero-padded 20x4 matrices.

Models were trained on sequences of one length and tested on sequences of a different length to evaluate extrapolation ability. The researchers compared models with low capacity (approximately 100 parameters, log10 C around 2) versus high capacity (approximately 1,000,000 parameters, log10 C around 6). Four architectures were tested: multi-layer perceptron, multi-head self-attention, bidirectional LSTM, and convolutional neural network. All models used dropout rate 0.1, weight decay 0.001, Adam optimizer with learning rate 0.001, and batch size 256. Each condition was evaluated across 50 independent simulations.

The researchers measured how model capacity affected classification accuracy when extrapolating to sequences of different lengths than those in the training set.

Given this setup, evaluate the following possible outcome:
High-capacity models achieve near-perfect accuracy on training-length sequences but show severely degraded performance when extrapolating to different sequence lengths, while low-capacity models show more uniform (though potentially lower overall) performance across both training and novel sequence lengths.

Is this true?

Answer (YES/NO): NO